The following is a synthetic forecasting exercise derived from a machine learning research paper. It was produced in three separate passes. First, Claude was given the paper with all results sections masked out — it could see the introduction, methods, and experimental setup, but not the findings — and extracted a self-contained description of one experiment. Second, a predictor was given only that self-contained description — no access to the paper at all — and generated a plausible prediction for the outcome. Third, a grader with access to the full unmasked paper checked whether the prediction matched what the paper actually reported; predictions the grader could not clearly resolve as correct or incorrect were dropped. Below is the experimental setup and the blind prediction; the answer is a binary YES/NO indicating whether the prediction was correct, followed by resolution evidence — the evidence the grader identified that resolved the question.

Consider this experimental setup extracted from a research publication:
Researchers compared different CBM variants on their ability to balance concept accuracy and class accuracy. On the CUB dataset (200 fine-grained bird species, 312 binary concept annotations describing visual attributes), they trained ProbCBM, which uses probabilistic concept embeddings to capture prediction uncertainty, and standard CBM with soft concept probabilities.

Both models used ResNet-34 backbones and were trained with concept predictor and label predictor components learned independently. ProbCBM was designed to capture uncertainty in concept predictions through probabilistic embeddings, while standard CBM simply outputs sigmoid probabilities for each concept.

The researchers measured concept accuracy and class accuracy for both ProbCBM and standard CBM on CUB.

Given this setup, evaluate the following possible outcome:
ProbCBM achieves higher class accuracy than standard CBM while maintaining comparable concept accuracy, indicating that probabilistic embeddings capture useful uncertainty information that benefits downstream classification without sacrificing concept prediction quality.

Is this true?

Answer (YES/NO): NO